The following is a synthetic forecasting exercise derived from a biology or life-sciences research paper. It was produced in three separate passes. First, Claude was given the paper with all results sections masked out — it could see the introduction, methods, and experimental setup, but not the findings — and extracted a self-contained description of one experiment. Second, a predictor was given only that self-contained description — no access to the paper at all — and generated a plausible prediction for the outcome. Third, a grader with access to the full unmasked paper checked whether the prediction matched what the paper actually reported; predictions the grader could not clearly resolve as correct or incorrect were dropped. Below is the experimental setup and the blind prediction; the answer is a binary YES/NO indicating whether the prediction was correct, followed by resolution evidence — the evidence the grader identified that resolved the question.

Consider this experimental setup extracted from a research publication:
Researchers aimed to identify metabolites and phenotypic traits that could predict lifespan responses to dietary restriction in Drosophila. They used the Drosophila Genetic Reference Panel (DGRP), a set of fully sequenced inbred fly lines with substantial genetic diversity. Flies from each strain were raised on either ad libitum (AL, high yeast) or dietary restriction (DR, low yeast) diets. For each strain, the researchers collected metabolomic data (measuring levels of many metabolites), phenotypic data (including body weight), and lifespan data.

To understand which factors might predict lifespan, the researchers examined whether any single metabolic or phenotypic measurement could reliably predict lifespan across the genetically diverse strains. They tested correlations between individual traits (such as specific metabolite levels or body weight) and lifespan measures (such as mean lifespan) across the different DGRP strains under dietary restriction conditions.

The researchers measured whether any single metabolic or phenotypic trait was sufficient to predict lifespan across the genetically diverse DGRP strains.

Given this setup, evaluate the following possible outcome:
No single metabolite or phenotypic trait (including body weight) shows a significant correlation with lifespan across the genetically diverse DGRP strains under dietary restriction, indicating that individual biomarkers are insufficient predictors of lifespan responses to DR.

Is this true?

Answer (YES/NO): YES